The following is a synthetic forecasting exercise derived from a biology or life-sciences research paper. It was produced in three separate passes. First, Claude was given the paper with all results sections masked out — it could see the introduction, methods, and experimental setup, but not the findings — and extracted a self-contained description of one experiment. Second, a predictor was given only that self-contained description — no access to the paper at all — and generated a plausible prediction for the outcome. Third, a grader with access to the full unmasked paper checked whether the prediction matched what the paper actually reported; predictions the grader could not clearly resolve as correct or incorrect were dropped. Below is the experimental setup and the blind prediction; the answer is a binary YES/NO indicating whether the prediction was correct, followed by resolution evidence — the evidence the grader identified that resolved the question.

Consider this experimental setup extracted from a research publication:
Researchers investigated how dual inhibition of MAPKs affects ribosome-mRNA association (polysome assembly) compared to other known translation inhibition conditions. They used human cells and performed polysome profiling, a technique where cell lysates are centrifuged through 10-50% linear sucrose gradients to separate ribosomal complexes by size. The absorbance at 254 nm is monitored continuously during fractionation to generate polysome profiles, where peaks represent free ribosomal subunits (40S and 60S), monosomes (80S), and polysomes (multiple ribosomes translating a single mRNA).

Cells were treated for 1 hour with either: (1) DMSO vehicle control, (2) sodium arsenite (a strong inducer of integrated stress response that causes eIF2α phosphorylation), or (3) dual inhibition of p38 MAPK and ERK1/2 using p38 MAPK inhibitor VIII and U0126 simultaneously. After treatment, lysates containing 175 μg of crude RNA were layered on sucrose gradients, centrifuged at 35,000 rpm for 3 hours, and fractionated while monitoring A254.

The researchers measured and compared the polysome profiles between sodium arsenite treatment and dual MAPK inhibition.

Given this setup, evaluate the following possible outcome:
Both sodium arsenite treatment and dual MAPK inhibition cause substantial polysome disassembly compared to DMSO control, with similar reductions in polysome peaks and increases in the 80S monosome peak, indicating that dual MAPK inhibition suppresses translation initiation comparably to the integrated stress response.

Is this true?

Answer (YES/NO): NO